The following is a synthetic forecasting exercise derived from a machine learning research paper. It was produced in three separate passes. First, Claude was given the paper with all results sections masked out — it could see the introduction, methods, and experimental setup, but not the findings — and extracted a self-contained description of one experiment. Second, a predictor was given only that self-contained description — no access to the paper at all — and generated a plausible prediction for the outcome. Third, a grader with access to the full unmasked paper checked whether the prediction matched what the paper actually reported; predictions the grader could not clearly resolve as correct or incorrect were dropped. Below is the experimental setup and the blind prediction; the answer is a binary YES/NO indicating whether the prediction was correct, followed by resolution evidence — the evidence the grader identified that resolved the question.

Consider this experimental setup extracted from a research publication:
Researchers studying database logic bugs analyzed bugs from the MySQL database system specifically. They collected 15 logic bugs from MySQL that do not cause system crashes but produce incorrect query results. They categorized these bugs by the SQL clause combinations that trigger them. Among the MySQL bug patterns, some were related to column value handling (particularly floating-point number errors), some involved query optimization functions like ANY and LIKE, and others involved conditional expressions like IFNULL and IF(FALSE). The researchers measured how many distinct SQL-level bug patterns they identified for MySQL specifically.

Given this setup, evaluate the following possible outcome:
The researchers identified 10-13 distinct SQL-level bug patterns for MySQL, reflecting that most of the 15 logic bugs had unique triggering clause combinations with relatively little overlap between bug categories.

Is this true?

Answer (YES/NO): YES